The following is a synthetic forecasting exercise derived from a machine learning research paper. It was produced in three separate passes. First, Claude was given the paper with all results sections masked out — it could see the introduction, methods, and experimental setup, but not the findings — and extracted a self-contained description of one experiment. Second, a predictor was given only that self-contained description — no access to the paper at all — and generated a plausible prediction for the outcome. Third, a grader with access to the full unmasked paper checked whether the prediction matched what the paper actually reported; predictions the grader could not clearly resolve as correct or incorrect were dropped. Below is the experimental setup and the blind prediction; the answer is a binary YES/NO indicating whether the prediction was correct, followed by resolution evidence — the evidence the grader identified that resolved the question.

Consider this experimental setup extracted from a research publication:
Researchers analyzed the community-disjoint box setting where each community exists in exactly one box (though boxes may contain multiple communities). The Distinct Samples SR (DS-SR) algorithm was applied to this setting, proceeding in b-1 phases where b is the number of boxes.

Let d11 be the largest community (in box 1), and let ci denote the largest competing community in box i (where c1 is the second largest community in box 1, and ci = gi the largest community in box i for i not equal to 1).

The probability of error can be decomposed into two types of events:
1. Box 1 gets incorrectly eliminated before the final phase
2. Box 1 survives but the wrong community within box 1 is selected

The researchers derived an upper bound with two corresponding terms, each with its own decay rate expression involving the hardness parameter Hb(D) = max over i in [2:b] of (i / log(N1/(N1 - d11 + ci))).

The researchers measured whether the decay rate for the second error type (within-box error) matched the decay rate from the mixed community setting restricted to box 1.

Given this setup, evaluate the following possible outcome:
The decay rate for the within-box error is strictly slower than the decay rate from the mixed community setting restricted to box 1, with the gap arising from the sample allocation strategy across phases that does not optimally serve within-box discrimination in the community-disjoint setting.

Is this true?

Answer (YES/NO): YES